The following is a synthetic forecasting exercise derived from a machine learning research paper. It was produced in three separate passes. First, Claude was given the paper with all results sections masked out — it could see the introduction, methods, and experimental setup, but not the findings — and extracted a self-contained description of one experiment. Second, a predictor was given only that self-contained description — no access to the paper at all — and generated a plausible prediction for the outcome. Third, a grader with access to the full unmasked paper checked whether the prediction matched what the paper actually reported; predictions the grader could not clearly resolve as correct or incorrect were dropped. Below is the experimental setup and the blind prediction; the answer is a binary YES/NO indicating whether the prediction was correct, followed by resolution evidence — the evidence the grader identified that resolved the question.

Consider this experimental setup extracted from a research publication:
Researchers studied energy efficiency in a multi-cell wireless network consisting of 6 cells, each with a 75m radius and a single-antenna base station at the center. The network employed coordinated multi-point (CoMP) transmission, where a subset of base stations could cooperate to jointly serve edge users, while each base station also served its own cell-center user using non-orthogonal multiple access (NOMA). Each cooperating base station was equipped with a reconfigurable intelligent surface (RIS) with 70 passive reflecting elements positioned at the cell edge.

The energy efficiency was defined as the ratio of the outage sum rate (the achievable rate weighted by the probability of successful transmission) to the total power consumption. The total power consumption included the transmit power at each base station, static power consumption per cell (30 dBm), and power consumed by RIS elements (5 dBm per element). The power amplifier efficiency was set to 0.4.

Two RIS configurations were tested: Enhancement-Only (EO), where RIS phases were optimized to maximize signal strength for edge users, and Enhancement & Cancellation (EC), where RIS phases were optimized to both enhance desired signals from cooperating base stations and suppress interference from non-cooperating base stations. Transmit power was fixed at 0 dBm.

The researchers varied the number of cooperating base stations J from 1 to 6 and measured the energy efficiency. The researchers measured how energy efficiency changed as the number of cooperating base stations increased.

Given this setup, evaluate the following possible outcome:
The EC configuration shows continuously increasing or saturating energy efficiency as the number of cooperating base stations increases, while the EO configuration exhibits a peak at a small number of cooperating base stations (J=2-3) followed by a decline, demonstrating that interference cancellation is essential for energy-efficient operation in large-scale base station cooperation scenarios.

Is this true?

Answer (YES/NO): NO